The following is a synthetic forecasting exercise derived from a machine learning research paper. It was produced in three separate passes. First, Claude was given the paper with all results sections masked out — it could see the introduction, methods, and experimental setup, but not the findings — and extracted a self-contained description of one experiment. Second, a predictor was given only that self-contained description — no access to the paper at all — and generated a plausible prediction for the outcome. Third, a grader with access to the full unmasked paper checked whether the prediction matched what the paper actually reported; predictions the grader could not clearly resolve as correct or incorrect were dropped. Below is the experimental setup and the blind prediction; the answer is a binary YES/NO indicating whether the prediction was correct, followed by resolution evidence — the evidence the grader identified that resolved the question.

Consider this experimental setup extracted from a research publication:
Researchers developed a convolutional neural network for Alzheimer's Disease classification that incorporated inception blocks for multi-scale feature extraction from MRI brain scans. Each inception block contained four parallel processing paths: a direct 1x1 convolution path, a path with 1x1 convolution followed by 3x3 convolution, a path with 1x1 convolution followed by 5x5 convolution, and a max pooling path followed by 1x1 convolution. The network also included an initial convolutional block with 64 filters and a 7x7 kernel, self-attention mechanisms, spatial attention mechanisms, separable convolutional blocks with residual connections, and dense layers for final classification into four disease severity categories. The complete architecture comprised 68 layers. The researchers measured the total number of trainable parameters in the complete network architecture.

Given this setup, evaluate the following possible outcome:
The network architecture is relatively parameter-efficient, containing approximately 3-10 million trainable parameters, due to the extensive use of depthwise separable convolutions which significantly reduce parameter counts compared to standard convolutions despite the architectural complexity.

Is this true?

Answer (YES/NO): NO